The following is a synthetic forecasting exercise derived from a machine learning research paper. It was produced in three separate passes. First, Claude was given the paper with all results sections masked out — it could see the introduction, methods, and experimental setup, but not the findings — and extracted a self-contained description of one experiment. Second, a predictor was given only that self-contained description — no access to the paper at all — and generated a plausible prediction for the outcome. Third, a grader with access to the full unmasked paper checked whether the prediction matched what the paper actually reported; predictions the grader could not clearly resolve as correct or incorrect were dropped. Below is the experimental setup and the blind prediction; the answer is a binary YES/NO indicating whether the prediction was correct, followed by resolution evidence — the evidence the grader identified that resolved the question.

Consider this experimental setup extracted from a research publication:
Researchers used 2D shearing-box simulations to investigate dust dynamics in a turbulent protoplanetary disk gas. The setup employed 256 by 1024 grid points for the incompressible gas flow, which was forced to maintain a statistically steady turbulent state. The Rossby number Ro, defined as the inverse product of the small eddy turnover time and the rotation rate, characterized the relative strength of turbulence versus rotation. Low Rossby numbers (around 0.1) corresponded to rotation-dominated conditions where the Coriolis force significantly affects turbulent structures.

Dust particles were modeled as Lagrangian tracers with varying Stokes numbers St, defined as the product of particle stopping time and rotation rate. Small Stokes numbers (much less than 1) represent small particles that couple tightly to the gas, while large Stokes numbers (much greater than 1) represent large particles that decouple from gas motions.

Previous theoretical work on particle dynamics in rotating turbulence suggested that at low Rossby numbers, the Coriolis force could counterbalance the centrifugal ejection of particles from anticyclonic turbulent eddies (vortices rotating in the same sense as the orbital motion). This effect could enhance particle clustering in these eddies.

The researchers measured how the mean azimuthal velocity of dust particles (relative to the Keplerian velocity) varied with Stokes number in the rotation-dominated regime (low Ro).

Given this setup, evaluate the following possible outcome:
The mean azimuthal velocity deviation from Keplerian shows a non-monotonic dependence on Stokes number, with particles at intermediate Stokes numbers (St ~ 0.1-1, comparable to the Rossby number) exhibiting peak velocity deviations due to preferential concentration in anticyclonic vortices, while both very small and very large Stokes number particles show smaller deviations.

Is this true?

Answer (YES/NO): NO